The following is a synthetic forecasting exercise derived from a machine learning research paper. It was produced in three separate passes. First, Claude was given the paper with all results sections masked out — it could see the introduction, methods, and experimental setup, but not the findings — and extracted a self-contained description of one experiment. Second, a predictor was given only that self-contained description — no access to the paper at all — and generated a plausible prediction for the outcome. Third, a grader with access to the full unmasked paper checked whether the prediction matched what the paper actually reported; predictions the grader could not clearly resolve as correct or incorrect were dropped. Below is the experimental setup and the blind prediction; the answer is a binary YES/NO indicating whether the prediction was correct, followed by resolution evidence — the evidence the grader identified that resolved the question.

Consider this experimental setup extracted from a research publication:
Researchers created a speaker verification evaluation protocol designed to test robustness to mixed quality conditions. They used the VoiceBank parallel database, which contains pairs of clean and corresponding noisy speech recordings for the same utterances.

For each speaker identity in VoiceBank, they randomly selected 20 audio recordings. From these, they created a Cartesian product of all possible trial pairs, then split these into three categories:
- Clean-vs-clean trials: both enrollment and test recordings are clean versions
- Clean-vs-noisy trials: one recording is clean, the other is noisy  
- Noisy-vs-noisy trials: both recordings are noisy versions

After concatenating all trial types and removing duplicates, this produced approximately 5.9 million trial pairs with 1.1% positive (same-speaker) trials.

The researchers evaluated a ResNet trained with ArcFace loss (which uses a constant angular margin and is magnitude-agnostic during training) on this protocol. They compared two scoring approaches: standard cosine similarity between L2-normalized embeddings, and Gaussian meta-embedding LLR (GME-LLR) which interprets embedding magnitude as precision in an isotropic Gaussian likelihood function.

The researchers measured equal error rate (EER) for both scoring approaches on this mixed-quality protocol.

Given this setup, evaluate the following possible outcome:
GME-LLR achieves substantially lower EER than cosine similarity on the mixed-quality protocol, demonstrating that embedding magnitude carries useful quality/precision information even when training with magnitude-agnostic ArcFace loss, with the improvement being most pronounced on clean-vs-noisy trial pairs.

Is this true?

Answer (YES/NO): NO